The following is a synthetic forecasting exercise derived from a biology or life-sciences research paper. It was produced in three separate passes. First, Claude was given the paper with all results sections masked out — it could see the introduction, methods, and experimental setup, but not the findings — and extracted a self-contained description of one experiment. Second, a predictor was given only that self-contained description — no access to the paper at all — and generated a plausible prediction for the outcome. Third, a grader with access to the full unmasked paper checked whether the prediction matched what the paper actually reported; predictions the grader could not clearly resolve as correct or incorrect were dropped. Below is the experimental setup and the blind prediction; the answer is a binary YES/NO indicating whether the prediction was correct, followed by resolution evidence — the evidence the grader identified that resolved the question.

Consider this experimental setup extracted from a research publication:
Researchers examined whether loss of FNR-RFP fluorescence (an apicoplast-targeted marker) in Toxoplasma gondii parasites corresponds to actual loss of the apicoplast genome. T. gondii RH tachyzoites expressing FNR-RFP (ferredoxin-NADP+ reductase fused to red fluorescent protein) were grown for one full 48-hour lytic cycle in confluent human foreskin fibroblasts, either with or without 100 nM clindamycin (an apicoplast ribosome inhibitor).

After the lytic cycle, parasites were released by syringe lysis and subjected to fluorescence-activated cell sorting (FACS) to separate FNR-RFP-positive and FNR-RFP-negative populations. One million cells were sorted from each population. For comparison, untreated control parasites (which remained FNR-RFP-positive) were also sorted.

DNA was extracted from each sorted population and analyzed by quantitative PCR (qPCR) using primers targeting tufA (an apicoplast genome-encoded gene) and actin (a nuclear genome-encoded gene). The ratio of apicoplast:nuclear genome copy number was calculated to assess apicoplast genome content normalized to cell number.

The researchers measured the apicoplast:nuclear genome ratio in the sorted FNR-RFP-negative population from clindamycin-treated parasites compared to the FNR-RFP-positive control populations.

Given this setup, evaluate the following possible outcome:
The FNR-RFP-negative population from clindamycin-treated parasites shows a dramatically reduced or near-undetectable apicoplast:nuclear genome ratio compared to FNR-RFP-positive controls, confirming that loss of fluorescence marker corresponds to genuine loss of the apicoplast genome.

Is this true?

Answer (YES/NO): YES